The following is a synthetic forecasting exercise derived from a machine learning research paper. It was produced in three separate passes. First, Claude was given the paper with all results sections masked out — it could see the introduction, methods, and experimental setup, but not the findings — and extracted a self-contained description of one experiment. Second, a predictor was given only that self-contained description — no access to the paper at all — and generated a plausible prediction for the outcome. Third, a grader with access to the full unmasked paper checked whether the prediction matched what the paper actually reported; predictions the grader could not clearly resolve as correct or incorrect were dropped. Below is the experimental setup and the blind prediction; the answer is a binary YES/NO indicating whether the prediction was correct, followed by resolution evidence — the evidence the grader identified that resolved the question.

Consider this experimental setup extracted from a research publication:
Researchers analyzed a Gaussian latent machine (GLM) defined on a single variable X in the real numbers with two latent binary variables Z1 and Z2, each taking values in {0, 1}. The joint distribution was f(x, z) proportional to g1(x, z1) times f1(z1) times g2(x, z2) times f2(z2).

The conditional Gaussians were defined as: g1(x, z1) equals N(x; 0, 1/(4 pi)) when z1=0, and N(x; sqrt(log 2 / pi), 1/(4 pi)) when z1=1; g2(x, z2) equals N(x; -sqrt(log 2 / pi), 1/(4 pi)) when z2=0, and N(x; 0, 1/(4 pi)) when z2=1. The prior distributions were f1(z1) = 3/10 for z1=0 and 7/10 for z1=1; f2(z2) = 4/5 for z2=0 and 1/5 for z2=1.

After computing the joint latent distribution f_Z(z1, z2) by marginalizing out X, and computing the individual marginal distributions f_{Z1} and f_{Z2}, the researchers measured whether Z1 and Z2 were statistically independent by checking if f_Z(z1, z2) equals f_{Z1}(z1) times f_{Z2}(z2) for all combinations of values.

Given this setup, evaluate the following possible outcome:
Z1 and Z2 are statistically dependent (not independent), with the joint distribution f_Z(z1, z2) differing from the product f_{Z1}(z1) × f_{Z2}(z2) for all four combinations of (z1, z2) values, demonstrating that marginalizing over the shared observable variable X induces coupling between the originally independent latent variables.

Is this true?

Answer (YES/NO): YES